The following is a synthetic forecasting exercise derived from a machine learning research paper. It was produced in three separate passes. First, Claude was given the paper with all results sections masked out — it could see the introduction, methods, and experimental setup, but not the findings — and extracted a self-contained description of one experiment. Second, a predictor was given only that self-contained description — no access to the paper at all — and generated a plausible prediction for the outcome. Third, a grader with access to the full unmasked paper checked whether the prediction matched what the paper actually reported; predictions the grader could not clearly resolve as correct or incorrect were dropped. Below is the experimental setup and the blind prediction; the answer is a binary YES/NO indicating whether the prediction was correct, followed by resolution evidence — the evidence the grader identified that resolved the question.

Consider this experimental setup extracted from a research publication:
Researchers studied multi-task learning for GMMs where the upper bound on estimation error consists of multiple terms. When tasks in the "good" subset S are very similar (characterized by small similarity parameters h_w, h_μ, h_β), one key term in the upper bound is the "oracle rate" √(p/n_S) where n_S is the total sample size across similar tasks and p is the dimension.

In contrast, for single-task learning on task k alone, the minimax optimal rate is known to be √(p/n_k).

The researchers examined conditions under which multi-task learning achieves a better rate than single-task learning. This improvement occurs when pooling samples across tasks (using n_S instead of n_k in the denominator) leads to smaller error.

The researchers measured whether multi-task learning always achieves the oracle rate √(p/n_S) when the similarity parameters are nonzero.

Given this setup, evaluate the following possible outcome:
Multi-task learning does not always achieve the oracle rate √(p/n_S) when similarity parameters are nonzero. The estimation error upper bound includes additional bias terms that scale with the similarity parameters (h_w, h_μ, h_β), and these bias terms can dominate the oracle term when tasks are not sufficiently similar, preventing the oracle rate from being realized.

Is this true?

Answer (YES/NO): YES